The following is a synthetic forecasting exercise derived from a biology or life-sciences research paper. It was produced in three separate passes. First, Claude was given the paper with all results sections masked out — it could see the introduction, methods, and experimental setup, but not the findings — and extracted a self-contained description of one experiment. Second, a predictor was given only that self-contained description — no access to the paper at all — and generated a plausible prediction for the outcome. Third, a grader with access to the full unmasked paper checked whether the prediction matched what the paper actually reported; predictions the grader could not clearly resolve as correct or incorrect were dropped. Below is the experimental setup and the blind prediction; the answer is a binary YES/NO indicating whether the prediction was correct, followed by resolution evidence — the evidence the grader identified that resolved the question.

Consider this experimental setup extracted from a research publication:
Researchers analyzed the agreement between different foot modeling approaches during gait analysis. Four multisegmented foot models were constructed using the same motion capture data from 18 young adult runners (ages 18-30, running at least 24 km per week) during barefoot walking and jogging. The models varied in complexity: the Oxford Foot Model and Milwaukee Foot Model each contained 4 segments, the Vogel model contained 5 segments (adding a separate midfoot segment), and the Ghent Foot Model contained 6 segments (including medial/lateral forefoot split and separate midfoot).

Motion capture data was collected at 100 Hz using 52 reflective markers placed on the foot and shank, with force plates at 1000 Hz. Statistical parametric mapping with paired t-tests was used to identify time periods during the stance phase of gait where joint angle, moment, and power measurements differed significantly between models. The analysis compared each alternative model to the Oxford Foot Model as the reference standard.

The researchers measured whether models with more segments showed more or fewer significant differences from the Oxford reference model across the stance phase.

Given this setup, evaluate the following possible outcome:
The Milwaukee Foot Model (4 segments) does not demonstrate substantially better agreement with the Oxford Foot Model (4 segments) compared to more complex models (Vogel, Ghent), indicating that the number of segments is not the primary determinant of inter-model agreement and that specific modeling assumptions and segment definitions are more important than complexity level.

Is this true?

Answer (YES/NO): YES